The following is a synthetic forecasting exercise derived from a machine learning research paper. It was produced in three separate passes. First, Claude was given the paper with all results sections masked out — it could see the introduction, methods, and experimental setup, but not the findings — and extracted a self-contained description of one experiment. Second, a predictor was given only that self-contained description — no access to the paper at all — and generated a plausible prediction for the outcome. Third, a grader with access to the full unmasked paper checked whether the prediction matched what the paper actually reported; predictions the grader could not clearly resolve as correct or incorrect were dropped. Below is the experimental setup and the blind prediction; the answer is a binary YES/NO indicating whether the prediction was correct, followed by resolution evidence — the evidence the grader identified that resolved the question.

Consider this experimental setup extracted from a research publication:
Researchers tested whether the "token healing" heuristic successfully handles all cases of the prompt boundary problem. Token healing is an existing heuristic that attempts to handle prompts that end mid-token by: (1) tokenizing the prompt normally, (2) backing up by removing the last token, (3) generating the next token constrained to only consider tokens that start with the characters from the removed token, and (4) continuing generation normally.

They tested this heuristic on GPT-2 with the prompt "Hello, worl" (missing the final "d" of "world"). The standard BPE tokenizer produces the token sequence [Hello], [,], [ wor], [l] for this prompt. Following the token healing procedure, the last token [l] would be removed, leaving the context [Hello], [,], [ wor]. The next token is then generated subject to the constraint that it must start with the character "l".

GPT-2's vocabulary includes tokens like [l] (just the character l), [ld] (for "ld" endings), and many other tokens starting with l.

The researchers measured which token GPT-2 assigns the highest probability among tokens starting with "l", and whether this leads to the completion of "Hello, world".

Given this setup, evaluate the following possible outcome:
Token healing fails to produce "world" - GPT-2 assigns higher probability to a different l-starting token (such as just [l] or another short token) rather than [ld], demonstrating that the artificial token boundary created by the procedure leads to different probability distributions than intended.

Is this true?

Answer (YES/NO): YES